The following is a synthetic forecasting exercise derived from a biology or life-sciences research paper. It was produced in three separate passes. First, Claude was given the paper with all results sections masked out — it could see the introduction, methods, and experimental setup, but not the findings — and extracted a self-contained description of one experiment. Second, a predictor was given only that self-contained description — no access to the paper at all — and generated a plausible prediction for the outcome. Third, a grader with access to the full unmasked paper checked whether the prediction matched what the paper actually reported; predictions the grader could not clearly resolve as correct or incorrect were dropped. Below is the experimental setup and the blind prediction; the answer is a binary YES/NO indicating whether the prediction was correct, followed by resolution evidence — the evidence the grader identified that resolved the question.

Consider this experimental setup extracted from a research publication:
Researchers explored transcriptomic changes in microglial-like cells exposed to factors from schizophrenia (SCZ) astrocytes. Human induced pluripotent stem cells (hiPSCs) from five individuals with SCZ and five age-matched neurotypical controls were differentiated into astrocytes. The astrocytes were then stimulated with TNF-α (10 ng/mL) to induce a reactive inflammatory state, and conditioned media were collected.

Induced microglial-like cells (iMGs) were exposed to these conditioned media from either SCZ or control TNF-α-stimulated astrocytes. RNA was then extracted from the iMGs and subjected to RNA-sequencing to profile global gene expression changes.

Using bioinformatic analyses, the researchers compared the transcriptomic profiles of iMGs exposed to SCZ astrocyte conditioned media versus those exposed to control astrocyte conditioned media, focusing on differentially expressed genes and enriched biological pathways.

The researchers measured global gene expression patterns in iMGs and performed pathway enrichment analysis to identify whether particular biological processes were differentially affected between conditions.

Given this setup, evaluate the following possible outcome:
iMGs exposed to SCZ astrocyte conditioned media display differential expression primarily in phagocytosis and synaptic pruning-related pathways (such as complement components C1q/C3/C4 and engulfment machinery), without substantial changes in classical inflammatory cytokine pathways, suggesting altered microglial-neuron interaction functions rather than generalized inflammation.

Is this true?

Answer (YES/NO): NO